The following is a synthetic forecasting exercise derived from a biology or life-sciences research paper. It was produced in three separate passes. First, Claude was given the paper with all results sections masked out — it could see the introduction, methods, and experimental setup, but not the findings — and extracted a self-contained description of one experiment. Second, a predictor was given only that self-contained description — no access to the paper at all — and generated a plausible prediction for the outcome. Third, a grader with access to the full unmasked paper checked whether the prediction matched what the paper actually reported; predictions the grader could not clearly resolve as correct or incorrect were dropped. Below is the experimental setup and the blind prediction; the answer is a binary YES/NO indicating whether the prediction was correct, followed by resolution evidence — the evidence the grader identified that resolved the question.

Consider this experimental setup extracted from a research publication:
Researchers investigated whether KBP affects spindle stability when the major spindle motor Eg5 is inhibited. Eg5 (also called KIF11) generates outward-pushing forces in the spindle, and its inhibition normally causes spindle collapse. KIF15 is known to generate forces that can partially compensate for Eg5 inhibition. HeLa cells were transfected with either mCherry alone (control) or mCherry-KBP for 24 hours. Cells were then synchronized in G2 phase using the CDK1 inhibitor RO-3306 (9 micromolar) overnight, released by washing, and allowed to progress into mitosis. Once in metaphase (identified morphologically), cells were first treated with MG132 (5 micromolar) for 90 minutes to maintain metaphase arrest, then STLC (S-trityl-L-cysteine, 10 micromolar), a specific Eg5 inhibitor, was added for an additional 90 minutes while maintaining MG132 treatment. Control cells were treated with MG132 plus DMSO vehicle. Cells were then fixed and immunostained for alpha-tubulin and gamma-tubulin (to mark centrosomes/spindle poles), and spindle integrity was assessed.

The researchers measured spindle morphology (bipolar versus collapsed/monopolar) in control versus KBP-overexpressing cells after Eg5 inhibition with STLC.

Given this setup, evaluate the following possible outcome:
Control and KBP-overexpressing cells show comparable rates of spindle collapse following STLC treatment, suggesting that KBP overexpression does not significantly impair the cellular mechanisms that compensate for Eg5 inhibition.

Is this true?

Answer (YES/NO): NO